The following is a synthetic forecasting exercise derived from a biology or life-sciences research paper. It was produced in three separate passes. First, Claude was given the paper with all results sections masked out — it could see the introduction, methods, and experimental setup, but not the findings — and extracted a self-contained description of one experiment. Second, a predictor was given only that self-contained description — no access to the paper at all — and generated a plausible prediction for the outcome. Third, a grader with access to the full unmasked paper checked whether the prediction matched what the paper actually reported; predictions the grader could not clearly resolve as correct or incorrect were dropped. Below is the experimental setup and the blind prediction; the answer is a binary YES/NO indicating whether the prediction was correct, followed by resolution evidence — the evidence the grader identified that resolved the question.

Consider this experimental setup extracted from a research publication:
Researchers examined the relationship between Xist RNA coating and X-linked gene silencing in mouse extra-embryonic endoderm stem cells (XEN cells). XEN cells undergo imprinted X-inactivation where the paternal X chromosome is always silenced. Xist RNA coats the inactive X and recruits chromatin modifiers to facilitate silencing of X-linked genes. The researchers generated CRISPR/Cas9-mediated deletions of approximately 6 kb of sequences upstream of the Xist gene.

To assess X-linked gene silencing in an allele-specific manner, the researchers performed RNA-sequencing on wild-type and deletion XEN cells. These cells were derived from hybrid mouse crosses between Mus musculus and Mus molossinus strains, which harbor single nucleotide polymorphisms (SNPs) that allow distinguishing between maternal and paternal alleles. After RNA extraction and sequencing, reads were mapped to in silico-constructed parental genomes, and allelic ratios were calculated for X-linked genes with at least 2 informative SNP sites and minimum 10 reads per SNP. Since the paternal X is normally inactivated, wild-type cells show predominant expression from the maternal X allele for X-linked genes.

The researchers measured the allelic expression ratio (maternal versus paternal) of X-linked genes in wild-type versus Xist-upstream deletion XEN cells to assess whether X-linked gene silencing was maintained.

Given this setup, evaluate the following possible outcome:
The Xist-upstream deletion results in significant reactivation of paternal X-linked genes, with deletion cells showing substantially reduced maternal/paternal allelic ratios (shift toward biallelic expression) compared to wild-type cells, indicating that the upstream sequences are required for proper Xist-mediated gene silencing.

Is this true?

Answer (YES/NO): NO